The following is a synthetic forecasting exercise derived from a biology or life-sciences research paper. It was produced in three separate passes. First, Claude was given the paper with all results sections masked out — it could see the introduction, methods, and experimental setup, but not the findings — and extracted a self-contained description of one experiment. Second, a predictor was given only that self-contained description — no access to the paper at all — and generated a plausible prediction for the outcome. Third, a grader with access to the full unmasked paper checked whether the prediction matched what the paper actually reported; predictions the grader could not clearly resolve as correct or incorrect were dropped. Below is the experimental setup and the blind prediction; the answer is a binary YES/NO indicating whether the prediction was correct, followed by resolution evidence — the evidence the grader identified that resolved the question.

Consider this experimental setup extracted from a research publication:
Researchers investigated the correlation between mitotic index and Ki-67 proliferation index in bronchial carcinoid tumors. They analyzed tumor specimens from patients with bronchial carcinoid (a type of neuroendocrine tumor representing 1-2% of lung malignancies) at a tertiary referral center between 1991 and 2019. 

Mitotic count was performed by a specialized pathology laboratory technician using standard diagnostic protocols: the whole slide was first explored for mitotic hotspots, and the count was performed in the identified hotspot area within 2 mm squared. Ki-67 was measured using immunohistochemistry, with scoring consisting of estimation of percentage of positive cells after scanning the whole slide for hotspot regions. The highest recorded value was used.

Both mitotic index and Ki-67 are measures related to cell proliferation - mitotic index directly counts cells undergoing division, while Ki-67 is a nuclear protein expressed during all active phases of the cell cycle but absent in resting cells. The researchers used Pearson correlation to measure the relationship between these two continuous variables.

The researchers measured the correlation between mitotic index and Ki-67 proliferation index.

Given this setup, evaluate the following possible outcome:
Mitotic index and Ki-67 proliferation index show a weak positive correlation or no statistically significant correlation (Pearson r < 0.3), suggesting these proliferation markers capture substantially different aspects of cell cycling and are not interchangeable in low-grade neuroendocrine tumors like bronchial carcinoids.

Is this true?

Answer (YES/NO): YES